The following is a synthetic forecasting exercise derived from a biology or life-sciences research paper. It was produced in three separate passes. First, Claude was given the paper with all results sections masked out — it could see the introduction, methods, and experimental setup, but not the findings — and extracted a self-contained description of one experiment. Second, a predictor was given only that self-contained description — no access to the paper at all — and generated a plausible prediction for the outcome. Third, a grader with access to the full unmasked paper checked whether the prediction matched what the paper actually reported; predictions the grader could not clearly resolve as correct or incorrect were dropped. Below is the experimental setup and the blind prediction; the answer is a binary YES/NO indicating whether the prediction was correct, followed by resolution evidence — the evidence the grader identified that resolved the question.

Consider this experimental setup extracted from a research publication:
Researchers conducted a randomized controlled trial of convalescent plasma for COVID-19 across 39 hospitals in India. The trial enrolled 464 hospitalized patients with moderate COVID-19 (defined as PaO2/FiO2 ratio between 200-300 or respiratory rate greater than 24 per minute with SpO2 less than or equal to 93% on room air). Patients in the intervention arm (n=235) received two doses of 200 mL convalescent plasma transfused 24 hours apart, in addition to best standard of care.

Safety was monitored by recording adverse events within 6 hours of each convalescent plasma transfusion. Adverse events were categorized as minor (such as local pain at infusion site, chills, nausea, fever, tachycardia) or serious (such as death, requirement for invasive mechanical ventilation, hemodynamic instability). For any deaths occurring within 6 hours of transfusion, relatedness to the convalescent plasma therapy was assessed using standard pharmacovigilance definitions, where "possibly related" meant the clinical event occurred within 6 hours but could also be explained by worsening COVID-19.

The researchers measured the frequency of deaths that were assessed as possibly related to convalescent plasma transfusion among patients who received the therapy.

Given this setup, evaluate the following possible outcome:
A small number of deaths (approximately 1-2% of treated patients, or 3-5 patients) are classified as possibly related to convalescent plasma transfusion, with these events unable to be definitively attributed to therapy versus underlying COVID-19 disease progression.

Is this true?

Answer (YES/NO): YES